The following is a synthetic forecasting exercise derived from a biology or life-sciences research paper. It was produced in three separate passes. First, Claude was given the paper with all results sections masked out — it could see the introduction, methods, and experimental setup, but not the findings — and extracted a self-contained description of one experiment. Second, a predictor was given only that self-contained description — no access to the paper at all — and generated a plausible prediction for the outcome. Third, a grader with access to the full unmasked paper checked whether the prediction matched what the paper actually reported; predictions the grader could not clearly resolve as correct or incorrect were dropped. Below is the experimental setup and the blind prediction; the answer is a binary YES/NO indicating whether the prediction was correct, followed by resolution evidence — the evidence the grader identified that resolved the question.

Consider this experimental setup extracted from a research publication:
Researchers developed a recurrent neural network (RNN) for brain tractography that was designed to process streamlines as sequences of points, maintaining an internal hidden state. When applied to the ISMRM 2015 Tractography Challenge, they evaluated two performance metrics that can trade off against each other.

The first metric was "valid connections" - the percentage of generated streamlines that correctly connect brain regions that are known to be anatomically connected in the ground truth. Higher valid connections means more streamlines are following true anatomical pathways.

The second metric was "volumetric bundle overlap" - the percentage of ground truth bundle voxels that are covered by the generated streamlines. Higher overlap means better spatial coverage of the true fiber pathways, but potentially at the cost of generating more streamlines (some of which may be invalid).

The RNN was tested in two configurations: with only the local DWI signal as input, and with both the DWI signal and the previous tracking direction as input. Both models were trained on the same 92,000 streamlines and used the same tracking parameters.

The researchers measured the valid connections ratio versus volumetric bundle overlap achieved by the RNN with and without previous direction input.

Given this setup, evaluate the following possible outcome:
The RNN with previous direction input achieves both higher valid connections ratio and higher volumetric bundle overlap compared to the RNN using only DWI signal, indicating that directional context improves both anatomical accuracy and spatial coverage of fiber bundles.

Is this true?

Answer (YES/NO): NO